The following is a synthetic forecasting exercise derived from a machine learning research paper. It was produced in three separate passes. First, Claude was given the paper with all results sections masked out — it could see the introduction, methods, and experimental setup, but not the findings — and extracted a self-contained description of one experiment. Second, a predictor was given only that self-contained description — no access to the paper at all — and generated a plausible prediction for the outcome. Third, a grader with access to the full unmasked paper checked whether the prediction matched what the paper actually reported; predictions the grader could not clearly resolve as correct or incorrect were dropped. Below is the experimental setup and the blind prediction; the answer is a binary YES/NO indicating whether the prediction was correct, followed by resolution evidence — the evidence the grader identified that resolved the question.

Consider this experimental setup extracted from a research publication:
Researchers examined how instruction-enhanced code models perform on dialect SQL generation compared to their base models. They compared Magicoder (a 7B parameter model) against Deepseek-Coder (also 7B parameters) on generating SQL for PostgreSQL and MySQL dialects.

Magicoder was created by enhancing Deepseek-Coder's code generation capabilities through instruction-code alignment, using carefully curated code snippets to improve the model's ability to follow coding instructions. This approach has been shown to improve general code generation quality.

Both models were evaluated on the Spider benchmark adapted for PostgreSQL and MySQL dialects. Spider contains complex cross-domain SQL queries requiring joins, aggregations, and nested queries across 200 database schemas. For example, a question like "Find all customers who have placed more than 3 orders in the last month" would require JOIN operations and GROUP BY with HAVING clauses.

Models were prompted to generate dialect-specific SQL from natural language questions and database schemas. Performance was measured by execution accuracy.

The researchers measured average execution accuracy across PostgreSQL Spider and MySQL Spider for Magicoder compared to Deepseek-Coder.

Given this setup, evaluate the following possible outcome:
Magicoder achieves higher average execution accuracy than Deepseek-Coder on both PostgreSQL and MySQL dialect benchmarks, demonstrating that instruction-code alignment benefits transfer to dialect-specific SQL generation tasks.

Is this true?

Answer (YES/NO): NO